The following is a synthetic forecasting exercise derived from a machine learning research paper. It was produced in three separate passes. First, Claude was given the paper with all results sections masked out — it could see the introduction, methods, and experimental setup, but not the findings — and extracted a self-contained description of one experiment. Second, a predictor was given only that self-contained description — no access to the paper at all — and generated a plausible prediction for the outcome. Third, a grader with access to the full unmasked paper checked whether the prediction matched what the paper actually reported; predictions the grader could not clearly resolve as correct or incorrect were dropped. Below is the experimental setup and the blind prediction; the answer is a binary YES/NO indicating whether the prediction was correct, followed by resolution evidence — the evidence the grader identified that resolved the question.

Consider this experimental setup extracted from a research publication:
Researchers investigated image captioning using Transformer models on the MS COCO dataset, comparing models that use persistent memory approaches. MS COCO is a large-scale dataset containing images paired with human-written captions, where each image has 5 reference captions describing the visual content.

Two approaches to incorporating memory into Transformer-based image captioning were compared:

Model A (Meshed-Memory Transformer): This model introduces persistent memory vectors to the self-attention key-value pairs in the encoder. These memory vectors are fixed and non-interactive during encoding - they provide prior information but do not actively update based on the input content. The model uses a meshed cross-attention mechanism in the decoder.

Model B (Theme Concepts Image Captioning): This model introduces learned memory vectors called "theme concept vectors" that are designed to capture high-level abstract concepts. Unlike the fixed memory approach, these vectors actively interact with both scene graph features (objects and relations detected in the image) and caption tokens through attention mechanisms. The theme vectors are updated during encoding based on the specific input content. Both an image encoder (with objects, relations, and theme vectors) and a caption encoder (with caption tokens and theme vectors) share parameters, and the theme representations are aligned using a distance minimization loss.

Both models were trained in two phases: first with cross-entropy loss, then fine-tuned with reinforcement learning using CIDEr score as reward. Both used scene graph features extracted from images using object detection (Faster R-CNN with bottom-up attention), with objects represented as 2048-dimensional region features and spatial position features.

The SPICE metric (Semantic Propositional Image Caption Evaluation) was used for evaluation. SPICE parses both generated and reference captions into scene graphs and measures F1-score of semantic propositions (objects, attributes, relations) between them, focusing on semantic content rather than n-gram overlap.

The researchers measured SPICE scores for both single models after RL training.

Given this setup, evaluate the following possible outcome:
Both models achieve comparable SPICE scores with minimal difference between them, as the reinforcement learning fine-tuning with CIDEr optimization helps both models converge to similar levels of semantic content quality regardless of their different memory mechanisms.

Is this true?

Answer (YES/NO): YES